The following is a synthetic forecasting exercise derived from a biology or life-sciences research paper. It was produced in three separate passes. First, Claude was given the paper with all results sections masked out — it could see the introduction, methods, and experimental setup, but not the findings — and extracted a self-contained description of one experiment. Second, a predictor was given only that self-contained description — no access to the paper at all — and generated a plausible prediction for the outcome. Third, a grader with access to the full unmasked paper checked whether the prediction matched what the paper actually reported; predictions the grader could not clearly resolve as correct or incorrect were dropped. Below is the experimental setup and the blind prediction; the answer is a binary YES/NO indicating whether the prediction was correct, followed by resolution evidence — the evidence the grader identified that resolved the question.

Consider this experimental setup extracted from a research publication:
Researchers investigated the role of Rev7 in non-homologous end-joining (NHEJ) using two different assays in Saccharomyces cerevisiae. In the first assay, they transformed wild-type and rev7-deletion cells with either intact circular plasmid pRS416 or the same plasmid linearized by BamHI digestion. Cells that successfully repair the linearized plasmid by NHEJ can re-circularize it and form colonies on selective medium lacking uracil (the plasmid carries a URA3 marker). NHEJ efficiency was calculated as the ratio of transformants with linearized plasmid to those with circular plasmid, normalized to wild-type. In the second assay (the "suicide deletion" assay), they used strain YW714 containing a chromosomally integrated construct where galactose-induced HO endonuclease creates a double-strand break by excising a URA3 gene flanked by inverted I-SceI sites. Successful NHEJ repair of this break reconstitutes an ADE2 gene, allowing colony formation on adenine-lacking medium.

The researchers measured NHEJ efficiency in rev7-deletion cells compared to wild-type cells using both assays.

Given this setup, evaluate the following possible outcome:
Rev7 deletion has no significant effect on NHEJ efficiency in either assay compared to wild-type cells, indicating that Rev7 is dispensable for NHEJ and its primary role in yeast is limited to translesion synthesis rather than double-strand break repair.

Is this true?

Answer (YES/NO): NO